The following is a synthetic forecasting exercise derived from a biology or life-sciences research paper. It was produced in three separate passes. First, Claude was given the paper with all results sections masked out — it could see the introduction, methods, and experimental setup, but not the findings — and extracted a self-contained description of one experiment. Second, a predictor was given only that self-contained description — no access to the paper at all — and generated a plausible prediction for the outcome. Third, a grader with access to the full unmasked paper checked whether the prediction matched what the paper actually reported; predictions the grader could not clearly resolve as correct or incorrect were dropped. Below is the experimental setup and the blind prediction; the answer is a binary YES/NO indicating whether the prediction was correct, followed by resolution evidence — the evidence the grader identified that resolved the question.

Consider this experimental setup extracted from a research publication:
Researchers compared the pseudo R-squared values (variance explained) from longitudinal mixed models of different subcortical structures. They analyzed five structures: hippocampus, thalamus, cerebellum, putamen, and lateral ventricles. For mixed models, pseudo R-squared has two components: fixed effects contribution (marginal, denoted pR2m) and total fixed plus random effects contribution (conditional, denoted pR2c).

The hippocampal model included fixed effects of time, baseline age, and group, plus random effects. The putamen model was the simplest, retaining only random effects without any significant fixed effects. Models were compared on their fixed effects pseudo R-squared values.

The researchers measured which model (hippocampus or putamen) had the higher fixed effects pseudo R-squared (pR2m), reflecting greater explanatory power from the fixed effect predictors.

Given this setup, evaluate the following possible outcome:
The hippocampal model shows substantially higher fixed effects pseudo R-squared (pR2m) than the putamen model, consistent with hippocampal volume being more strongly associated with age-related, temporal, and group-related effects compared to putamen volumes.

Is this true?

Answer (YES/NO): YES